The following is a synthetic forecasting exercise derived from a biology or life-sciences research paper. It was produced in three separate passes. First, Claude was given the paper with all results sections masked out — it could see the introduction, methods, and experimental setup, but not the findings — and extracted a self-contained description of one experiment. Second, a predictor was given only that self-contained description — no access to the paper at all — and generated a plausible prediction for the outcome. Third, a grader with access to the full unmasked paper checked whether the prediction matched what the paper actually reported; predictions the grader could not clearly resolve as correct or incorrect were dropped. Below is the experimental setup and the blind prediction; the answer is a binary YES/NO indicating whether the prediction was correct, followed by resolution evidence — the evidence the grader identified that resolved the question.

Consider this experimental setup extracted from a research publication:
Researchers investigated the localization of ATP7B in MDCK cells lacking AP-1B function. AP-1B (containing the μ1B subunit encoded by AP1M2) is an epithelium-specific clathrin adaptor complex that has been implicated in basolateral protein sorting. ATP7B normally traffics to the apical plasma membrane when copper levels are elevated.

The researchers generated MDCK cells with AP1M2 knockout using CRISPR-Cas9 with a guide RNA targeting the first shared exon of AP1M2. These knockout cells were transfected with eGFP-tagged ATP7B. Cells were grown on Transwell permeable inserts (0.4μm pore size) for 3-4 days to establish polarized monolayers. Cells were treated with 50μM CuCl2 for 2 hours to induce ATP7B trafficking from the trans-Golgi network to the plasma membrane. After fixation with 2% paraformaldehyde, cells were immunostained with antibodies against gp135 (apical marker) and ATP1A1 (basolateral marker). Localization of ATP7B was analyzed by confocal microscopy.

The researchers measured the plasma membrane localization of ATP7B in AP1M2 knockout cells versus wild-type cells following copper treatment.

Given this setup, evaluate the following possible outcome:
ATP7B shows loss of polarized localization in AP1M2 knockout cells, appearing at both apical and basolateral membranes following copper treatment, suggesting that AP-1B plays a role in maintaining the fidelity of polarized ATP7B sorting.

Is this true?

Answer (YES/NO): NO